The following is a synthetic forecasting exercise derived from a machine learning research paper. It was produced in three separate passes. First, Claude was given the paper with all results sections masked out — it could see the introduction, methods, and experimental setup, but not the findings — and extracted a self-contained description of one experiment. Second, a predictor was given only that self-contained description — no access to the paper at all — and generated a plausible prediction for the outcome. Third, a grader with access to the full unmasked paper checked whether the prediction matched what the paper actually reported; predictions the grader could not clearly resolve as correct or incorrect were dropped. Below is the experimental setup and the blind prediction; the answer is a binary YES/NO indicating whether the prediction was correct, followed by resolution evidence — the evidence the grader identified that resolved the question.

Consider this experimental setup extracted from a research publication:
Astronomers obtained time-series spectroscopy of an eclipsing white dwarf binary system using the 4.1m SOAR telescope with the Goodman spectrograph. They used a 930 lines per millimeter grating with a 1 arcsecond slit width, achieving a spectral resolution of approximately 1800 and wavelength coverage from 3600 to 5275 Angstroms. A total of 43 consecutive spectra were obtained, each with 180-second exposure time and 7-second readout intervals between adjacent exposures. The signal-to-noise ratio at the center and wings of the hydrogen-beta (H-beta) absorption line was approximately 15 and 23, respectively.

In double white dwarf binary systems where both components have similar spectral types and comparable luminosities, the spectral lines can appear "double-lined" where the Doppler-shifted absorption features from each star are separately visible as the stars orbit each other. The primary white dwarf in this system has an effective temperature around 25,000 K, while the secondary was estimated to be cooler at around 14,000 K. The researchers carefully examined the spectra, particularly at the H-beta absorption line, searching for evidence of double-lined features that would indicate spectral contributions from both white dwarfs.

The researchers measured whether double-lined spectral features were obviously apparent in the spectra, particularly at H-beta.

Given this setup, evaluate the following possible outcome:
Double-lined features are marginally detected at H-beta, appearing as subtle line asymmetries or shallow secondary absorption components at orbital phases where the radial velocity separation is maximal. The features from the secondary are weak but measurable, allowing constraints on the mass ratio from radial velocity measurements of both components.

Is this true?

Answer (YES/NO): NO